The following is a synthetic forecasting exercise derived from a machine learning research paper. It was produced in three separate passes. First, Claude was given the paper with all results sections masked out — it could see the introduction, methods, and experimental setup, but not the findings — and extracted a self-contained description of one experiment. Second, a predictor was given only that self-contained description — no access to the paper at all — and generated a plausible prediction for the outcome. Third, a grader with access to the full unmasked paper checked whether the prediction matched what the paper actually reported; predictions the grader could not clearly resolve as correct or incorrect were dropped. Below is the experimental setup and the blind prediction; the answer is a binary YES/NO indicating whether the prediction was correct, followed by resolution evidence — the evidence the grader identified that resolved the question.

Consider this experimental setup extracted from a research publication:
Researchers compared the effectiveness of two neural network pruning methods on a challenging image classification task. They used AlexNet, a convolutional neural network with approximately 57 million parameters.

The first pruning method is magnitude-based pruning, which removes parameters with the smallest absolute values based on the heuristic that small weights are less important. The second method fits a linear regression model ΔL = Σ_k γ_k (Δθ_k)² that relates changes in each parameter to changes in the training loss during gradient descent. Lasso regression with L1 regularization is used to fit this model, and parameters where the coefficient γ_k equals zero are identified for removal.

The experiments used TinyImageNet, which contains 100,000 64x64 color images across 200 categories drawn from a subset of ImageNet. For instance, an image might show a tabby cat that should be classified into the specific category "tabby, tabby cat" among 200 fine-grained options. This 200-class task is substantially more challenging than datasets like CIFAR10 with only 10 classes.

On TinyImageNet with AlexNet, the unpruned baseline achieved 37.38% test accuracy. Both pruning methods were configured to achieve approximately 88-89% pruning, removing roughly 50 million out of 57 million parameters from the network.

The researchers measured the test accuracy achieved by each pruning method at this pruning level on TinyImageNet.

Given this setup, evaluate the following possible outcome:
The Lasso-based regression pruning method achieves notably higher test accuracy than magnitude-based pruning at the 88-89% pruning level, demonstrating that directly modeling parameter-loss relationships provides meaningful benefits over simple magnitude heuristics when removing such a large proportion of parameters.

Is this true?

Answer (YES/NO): NO